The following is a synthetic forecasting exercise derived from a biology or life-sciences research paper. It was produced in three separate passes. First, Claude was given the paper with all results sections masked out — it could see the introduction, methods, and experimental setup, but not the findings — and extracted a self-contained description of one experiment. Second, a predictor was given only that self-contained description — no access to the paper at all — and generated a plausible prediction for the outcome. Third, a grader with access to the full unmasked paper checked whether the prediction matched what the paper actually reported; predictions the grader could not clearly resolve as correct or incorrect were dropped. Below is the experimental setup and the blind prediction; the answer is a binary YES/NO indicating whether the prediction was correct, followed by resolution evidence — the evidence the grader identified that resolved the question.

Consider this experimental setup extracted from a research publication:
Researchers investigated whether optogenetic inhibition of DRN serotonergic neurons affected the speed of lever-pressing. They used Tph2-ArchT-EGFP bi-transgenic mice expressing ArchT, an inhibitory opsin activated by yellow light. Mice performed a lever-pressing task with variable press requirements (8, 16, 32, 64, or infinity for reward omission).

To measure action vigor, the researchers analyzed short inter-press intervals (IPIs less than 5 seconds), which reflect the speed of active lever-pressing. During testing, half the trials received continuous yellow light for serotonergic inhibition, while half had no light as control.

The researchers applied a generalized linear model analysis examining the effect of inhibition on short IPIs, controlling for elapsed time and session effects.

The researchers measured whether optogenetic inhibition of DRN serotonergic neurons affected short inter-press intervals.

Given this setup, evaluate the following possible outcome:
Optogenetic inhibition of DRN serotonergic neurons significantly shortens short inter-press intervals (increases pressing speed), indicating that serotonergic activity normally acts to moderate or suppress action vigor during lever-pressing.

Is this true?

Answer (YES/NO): NO